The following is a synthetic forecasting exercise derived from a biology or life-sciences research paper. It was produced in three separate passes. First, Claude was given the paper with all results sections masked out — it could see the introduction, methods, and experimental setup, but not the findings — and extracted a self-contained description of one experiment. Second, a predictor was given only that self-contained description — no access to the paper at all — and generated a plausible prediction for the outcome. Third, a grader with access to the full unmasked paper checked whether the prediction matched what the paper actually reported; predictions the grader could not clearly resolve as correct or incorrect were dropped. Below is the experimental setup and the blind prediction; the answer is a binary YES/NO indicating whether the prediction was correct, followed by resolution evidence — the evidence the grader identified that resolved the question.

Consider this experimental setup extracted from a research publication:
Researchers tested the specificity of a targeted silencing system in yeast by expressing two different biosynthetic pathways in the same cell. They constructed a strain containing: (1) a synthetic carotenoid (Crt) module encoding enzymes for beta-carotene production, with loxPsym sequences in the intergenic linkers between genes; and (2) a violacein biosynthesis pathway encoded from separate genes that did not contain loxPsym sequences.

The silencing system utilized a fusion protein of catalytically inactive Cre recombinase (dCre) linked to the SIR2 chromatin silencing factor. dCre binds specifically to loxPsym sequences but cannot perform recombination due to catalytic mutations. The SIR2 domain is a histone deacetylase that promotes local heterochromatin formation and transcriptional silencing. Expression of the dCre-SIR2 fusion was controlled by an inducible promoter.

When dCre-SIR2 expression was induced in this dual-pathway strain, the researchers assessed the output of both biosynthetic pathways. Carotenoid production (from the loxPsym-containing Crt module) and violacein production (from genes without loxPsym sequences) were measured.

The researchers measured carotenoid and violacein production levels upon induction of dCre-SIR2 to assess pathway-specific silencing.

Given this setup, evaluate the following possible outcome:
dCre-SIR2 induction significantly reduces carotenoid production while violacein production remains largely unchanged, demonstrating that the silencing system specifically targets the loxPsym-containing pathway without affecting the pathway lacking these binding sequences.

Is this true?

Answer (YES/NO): NO